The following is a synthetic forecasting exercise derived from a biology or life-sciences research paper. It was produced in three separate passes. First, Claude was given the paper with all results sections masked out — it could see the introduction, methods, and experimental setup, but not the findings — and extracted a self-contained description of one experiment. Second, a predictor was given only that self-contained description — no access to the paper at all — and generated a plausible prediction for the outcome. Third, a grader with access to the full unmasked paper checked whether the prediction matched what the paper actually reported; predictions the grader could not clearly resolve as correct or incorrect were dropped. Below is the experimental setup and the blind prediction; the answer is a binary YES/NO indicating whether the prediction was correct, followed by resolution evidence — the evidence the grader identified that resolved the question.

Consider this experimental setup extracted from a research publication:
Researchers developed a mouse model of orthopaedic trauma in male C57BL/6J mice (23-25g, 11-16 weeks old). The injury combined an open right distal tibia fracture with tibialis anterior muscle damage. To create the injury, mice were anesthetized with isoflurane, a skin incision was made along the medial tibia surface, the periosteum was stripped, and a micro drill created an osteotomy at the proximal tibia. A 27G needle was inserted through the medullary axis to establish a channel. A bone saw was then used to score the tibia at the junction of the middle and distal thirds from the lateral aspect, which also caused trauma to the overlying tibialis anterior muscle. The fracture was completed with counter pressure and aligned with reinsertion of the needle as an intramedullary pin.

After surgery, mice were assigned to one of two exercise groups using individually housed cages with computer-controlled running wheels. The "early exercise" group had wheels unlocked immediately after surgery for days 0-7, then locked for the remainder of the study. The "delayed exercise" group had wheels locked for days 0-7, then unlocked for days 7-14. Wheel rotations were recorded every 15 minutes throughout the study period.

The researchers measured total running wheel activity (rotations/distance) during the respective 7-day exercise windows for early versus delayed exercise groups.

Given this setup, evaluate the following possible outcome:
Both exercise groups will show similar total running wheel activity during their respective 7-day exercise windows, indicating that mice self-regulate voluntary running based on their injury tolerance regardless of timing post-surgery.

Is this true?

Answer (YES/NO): NO